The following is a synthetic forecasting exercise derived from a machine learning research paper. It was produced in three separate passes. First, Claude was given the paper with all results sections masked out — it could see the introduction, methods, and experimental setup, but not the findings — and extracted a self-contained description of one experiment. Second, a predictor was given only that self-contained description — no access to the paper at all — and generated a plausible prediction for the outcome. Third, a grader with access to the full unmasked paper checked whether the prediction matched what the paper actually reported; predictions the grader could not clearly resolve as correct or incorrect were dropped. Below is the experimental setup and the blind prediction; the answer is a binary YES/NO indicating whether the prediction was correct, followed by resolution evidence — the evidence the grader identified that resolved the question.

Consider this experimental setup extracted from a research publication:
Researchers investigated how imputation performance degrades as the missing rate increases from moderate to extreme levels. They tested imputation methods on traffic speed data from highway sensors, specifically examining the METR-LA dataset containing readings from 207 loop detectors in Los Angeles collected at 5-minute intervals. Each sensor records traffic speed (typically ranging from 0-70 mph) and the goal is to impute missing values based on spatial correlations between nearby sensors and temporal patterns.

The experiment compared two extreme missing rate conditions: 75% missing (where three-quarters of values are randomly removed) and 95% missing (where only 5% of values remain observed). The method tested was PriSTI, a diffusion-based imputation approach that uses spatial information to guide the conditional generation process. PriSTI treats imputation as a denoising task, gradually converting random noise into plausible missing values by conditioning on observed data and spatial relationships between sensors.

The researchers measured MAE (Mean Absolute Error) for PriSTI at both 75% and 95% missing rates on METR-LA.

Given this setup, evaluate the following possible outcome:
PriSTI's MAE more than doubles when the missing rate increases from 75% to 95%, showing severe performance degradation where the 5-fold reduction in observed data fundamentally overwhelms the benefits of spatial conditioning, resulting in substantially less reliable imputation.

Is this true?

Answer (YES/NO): NO